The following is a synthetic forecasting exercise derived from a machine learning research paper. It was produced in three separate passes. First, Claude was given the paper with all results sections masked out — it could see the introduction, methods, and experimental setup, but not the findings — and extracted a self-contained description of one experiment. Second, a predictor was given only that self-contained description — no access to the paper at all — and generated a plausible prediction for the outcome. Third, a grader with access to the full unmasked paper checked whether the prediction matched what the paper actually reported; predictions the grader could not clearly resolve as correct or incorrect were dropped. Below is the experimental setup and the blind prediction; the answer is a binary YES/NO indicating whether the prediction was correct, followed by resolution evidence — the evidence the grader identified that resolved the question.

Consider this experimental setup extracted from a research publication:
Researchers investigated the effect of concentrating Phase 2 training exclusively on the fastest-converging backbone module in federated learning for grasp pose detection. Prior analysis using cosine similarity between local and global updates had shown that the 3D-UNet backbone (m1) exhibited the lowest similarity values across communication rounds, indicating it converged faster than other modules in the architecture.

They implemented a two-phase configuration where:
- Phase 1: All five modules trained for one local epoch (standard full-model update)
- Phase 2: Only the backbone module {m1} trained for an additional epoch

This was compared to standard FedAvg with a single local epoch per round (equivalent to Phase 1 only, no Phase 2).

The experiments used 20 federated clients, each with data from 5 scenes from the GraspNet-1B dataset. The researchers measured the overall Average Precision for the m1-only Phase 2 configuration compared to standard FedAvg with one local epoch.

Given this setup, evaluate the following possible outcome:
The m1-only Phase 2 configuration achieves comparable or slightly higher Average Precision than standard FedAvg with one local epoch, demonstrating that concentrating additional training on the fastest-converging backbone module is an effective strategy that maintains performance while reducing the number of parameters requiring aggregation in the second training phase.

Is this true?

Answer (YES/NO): NO